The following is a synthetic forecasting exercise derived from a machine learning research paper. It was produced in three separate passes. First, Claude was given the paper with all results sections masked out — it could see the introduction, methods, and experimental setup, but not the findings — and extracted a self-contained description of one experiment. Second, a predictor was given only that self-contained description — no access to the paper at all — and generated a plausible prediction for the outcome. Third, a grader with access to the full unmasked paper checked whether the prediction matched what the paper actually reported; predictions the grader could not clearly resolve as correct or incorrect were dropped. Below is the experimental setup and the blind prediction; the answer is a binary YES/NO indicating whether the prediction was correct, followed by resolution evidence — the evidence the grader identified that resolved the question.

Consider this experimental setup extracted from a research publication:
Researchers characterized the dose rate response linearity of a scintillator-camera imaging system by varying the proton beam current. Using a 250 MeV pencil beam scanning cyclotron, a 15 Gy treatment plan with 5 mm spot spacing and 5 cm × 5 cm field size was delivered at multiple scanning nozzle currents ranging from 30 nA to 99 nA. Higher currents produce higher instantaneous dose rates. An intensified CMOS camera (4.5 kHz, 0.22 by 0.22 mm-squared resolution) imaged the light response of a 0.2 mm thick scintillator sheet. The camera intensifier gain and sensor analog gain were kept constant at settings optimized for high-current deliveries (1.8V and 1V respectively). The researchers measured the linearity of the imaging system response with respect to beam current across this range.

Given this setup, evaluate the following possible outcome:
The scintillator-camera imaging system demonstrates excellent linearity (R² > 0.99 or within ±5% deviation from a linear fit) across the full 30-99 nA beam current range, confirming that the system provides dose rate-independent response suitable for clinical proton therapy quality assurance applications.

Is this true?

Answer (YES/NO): NO